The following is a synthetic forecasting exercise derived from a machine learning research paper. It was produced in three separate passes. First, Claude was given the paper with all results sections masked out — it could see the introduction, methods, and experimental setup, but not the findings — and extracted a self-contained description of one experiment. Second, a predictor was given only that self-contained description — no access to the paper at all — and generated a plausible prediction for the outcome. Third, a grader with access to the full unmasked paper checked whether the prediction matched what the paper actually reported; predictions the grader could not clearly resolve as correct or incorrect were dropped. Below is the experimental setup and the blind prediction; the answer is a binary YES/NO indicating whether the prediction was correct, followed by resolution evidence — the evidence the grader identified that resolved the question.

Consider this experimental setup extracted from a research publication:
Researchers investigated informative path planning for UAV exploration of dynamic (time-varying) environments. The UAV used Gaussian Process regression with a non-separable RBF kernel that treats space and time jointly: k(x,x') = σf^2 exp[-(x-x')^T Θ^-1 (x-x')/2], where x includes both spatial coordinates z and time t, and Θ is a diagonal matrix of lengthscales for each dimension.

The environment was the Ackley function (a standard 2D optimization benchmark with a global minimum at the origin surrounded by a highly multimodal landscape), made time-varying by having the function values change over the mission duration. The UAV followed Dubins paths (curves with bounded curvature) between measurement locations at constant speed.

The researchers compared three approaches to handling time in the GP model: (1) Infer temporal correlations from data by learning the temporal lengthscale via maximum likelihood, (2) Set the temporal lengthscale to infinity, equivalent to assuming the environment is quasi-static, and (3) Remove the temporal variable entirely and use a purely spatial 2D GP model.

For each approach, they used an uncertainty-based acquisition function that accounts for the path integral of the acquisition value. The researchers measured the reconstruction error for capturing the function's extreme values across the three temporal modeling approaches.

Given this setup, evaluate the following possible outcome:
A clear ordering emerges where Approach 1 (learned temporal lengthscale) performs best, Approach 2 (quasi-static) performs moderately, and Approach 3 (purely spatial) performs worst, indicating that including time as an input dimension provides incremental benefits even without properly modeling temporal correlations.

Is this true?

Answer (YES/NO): NO